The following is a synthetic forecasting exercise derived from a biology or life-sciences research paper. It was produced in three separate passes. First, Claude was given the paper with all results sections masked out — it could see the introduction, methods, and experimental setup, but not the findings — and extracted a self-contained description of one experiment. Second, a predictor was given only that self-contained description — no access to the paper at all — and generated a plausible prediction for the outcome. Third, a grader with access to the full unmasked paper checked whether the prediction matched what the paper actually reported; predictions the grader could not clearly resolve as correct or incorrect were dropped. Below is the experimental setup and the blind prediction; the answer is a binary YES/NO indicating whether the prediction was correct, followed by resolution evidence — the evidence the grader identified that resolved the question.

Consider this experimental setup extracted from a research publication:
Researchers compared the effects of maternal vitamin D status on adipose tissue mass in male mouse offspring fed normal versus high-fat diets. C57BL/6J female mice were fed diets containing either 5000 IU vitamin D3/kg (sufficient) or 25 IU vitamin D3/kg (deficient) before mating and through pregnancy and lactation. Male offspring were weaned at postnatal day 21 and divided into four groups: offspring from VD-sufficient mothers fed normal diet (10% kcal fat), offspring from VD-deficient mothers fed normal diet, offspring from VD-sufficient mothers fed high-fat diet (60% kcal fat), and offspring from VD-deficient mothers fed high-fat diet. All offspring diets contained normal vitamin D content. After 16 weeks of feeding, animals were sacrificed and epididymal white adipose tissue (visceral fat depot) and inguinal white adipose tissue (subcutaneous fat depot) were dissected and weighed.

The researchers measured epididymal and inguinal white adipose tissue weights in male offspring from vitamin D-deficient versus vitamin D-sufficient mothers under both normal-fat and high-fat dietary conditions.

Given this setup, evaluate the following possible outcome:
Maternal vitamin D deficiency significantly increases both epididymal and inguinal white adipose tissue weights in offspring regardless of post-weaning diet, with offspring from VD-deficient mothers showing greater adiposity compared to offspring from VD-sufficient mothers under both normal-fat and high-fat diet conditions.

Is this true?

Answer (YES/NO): YES